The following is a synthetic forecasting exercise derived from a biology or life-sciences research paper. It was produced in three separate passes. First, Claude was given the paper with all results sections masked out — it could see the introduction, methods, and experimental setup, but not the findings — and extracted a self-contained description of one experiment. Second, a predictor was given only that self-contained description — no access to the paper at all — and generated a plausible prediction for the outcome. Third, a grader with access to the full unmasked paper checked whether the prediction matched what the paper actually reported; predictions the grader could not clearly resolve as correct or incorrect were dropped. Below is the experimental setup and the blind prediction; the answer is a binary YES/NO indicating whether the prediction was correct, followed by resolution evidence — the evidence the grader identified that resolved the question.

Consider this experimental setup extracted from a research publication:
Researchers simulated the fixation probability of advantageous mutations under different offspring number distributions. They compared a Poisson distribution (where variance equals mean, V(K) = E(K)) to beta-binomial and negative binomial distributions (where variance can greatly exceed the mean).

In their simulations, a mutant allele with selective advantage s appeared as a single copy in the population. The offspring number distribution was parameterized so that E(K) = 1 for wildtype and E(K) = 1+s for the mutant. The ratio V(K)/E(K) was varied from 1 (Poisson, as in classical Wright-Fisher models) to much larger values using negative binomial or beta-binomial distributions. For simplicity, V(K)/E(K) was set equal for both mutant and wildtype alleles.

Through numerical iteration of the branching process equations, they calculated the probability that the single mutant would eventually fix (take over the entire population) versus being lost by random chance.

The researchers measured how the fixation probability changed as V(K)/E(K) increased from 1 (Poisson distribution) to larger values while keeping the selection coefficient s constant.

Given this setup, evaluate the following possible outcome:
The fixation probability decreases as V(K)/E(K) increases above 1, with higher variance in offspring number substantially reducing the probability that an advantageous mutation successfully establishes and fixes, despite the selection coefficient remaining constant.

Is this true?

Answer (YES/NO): YES